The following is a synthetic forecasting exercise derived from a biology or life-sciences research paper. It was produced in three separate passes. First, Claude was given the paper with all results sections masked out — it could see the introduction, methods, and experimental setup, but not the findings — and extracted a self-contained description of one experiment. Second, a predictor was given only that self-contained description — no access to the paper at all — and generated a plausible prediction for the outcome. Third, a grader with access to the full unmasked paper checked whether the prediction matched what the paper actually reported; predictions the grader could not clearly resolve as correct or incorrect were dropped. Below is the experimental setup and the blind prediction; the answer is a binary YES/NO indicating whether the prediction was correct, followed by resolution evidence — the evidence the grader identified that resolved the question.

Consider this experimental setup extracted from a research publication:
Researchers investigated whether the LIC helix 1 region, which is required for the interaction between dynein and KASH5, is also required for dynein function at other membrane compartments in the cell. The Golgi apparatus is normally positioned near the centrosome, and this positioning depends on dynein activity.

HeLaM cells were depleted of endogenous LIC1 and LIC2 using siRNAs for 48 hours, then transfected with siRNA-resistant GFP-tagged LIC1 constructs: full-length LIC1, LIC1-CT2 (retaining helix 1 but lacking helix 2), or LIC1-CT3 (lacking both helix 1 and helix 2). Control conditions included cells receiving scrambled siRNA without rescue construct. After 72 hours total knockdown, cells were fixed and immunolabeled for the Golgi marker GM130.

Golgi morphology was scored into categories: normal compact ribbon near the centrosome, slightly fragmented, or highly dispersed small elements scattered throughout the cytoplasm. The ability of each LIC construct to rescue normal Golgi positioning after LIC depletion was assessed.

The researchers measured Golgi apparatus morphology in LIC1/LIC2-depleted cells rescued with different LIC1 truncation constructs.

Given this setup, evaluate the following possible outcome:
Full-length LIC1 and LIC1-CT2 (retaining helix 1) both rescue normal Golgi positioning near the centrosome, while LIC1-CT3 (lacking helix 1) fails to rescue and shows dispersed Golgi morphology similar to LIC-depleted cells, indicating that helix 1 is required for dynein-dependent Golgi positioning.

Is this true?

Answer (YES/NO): YES